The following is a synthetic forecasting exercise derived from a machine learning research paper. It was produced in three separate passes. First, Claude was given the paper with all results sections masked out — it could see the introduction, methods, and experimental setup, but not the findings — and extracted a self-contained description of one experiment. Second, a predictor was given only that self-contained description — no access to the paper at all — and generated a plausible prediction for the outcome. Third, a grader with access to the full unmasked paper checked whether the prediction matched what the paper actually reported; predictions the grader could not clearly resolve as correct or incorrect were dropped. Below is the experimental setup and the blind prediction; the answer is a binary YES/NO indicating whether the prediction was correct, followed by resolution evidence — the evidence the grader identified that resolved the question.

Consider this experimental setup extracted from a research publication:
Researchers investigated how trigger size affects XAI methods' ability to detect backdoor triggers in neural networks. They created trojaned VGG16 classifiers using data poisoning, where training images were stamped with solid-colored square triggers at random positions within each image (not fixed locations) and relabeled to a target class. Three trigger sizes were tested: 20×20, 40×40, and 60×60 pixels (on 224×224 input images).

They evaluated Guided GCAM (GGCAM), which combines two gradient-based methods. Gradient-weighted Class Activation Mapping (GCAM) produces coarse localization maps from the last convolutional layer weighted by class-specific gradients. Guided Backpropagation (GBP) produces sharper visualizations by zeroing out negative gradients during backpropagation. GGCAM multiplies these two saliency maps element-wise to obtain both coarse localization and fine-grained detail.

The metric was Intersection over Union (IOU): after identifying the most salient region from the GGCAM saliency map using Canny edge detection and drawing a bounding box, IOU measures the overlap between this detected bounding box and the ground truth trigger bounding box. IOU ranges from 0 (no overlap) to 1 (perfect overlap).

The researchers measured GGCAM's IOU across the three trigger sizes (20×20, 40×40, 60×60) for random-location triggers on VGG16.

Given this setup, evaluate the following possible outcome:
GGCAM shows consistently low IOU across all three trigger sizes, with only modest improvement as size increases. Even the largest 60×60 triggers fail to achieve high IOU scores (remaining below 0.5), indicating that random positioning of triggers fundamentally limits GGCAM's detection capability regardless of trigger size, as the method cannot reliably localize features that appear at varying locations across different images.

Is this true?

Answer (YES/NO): NO